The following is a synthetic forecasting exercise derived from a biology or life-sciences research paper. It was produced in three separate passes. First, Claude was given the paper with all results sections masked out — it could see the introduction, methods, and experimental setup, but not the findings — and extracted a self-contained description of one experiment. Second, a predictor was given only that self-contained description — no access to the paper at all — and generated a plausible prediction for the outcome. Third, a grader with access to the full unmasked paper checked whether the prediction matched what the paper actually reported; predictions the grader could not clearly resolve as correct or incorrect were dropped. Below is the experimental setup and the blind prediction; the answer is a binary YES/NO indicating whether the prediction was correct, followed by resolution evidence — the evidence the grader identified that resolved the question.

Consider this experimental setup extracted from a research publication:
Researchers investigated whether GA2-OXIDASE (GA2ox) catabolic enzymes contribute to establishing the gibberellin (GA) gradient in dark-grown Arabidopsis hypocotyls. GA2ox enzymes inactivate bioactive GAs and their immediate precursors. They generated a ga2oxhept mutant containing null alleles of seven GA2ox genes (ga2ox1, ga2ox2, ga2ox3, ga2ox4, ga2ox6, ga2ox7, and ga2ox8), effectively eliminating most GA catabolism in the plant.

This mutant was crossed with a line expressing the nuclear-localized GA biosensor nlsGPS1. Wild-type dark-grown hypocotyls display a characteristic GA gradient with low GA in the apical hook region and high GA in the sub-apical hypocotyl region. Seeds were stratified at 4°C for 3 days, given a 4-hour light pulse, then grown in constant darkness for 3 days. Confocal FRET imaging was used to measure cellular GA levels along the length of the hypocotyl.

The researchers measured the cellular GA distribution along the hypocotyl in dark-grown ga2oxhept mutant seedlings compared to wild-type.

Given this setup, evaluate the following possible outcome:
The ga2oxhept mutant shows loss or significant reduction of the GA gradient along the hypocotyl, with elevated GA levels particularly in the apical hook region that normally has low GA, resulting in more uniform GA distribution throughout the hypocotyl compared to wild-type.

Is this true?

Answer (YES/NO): YES